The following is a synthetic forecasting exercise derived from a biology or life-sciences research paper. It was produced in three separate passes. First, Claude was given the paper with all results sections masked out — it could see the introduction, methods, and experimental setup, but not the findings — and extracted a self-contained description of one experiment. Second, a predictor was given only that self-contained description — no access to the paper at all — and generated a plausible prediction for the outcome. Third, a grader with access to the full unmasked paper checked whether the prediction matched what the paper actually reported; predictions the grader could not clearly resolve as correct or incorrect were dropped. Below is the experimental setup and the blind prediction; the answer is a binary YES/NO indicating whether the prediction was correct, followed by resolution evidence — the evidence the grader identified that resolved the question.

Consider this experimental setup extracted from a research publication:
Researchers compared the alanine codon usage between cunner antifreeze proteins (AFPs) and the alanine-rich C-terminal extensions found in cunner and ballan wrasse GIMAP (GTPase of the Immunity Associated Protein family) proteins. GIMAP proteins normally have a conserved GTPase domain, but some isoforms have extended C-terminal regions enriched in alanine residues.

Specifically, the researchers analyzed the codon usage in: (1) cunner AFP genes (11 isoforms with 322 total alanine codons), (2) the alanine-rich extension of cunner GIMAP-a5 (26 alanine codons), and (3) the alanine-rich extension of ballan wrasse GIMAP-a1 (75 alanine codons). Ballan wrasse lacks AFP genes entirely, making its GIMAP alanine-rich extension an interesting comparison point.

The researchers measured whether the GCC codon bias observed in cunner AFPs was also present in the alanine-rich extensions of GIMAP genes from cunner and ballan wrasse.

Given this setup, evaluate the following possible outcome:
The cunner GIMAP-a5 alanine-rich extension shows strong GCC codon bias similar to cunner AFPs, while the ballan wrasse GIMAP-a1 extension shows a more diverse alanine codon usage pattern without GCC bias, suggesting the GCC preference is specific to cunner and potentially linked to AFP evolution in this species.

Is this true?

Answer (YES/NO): NO